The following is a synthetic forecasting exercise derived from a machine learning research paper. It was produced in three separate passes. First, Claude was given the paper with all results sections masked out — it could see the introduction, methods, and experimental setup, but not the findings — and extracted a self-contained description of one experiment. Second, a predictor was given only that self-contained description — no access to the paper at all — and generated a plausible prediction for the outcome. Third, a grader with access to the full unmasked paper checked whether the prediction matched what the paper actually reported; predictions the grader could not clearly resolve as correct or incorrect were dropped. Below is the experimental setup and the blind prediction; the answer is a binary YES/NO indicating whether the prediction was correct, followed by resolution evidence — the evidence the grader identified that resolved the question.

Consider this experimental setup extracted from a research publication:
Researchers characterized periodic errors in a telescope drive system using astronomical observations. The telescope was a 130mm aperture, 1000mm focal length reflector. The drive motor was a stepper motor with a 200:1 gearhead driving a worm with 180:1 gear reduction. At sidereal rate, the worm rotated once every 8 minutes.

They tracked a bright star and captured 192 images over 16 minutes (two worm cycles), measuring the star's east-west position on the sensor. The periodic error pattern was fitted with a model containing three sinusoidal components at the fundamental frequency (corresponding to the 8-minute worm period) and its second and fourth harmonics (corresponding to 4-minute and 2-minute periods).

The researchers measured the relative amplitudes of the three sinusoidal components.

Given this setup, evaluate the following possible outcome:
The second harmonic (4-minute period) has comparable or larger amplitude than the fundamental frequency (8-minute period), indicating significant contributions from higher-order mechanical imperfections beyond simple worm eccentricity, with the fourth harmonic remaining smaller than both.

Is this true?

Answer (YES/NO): NO